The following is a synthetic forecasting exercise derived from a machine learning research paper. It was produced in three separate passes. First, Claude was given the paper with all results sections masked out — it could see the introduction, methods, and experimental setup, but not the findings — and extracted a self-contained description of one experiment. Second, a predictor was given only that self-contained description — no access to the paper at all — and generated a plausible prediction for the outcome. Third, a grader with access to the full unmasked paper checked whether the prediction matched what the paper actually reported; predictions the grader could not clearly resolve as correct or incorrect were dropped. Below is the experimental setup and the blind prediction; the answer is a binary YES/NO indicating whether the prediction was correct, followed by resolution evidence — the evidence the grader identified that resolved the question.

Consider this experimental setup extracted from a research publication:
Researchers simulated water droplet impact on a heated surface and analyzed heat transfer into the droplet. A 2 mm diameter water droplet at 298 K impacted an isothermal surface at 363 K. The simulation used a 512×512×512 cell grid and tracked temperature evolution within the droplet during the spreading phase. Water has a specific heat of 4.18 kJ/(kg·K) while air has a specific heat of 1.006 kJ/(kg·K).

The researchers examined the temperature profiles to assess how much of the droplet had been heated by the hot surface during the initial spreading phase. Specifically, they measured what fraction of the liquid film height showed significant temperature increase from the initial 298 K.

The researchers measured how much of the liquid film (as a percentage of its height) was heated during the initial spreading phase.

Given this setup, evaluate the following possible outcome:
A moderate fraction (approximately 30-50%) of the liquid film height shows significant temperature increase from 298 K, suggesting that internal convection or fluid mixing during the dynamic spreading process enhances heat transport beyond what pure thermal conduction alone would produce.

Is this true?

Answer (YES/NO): NO